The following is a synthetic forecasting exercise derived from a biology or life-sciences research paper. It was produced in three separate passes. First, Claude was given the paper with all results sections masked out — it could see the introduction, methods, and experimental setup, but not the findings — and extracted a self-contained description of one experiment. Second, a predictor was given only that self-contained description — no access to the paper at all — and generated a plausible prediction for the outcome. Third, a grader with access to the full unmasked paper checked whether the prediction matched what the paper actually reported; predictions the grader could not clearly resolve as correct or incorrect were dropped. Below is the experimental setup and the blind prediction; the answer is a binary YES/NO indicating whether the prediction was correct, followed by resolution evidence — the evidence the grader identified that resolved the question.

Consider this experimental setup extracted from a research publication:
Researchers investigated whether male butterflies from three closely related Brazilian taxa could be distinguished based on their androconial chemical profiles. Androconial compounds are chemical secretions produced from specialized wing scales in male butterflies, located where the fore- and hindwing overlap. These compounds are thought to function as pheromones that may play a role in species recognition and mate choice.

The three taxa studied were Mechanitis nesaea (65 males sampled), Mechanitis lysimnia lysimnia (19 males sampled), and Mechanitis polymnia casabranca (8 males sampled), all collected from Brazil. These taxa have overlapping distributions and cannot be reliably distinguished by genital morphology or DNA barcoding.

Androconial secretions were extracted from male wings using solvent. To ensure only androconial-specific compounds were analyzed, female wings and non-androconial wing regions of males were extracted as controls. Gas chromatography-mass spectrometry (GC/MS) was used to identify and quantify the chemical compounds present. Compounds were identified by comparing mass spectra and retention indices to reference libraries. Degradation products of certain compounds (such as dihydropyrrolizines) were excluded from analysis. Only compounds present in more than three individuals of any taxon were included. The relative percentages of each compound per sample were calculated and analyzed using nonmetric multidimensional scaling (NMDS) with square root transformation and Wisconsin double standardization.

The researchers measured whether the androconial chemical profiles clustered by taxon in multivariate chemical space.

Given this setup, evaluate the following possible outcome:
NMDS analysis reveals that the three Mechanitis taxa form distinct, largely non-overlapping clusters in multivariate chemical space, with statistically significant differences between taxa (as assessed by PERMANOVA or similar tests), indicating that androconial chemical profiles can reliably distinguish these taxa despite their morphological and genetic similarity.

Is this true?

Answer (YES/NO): NO